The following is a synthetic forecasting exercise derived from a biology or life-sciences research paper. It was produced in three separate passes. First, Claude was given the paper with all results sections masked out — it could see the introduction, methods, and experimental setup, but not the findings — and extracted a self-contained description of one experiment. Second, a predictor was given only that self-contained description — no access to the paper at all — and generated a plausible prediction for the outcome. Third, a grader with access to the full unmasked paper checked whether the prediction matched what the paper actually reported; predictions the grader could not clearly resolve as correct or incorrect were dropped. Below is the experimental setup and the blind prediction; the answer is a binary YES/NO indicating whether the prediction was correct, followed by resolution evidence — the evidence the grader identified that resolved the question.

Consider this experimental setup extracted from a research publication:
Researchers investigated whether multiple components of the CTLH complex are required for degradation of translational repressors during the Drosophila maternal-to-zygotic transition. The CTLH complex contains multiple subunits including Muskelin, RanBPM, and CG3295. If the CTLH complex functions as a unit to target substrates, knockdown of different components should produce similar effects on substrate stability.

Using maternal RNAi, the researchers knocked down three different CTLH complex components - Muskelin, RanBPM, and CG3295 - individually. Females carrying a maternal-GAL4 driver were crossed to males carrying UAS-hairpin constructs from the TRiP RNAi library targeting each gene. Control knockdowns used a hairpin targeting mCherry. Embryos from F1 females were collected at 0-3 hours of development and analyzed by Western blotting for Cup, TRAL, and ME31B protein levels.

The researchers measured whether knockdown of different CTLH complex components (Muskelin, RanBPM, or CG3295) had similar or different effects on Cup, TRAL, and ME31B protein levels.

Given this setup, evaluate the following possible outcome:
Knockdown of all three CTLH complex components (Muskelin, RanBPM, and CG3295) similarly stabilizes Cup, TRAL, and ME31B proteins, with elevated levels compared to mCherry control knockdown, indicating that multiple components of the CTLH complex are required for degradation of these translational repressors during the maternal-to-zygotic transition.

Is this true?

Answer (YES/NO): YES